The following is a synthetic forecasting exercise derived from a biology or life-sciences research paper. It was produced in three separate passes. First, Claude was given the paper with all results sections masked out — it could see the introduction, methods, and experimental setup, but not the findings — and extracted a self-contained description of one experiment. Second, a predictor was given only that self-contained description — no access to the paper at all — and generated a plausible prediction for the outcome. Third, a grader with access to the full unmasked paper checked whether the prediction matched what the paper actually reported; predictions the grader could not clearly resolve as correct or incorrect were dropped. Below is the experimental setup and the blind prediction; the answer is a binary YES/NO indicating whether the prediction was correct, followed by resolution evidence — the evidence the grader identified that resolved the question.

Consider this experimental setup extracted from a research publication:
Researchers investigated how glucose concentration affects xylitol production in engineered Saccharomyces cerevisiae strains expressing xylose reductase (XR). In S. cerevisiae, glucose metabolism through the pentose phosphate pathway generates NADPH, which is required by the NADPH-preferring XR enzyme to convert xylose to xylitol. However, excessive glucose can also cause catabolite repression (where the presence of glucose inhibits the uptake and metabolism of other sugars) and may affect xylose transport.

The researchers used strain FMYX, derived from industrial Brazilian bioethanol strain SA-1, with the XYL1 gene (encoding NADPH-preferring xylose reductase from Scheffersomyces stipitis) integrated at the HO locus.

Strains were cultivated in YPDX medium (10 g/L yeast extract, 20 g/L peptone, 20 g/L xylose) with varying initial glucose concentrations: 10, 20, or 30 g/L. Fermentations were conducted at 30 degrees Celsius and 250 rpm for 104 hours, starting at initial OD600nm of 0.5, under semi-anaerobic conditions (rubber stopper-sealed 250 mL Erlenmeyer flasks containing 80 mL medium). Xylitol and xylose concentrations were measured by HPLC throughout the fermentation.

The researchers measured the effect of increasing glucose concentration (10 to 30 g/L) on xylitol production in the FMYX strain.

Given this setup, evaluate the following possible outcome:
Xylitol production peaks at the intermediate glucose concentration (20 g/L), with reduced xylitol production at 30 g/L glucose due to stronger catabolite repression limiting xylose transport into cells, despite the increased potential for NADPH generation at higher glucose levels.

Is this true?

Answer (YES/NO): NO